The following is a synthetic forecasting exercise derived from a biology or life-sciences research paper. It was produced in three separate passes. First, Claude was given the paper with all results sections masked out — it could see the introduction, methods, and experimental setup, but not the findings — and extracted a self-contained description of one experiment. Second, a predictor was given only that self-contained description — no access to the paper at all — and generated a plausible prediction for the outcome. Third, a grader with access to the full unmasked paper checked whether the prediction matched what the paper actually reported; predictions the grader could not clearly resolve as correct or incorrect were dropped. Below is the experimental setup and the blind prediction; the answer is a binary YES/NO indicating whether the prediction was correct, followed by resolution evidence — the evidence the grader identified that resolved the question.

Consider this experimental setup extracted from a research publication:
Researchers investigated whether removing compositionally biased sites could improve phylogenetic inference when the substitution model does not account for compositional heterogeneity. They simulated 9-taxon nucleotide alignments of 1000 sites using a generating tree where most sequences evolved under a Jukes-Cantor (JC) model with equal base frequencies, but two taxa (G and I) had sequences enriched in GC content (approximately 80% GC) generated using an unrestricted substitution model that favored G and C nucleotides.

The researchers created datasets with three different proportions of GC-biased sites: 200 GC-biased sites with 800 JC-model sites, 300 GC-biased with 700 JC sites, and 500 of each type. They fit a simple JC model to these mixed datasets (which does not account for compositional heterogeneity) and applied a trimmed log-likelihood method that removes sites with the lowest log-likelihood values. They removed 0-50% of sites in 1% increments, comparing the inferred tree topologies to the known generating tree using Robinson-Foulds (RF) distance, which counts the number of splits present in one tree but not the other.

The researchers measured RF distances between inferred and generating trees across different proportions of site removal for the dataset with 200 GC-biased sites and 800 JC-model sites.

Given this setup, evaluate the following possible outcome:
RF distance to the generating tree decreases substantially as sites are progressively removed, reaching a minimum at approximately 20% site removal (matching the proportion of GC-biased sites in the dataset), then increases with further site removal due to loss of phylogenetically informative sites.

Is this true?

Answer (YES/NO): NO